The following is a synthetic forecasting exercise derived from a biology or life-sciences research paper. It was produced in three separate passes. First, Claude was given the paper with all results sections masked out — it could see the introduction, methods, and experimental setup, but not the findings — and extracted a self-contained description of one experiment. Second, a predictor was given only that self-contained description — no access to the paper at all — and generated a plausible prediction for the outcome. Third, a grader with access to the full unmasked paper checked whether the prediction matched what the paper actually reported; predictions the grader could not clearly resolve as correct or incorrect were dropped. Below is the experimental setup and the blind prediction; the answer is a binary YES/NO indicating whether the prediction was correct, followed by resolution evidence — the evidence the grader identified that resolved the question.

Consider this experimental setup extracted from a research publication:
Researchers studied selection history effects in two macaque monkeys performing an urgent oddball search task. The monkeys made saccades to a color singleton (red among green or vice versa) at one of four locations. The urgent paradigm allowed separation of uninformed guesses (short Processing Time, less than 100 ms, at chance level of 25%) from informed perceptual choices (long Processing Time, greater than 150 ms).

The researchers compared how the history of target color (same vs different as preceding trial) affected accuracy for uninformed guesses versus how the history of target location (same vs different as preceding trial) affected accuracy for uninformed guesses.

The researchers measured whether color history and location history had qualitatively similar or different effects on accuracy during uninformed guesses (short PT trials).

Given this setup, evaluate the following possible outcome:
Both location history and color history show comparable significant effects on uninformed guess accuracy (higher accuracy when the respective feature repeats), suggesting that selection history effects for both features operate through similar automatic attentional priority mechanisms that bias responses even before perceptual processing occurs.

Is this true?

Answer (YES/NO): NO